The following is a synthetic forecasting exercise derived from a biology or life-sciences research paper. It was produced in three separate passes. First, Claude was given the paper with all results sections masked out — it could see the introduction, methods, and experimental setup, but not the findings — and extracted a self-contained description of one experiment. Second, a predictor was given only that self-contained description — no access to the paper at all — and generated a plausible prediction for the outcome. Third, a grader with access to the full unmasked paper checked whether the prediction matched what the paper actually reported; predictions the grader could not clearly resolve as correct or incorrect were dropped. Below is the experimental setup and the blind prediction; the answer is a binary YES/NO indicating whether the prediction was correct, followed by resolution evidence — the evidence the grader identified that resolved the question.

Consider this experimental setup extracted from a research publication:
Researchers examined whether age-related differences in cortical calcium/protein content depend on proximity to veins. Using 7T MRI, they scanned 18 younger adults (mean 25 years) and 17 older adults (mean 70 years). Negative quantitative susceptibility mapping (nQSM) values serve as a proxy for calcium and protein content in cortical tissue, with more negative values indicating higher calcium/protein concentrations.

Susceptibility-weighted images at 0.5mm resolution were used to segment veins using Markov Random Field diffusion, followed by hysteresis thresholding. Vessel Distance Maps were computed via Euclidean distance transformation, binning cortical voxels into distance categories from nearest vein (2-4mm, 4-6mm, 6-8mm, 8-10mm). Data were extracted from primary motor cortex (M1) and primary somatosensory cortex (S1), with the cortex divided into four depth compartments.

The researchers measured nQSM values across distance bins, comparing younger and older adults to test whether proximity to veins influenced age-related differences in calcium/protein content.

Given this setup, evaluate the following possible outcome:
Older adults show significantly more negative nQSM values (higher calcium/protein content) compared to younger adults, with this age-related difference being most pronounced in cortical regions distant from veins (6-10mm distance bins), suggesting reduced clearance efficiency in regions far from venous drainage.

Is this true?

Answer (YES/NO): NO